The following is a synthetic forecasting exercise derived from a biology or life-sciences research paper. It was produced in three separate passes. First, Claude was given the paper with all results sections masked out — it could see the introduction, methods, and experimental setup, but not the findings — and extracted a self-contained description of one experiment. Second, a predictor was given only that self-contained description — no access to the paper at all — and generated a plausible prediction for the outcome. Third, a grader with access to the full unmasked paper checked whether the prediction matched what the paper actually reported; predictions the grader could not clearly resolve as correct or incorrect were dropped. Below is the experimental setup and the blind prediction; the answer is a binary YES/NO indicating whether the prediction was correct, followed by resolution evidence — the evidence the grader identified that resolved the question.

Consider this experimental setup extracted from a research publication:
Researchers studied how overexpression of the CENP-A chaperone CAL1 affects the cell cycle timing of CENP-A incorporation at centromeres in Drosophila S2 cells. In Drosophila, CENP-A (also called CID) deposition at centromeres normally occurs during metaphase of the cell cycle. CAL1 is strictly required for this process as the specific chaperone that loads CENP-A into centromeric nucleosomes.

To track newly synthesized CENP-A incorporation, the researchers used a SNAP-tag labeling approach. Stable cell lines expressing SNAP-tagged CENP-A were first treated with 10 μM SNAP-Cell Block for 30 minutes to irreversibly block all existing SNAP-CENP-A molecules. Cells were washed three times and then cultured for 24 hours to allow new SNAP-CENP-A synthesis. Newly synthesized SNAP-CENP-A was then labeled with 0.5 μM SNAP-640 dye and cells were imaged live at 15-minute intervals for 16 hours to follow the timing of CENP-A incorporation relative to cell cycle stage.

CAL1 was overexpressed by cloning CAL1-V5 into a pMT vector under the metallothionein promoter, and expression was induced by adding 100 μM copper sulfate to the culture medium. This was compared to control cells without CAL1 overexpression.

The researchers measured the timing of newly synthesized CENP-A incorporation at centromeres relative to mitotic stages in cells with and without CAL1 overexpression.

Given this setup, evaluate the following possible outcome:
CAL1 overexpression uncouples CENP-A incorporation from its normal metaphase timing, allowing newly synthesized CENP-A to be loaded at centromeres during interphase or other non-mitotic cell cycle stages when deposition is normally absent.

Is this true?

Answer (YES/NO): YES